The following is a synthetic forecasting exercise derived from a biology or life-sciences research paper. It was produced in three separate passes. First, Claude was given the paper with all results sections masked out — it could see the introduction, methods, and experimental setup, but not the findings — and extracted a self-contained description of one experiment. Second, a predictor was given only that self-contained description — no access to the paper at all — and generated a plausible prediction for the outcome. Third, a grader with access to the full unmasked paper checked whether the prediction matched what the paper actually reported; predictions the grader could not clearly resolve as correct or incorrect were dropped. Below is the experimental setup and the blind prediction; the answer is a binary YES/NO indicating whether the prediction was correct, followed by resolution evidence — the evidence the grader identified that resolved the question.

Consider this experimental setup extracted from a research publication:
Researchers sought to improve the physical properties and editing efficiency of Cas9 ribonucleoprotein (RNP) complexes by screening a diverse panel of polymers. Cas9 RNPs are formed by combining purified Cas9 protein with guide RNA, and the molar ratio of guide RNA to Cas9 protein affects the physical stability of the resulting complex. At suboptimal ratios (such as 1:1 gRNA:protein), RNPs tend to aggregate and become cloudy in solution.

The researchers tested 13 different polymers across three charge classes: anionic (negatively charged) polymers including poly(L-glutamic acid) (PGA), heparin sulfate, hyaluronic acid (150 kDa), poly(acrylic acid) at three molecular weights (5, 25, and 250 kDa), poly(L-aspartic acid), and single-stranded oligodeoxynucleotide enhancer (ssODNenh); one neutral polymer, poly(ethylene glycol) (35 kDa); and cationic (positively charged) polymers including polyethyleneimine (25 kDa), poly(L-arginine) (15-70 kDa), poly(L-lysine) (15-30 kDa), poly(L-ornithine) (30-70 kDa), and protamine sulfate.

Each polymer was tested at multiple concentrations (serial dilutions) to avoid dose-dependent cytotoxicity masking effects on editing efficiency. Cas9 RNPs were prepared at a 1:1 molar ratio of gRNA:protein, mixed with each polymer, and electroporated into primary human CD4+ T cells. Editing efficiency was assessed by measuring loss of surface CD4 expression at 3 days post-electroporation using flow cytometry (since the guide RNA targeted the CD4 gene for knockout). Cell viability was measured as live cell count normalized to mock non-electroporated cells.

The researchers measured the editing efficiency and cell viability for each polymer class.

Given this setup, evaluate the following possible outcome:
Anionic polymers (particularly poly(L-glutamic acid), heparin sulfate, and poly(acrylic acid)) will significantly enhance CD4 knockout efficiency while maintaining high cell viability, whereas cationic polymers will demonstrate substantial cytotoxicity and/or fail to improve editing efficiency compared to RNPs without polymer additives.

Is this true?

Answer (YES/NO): YES